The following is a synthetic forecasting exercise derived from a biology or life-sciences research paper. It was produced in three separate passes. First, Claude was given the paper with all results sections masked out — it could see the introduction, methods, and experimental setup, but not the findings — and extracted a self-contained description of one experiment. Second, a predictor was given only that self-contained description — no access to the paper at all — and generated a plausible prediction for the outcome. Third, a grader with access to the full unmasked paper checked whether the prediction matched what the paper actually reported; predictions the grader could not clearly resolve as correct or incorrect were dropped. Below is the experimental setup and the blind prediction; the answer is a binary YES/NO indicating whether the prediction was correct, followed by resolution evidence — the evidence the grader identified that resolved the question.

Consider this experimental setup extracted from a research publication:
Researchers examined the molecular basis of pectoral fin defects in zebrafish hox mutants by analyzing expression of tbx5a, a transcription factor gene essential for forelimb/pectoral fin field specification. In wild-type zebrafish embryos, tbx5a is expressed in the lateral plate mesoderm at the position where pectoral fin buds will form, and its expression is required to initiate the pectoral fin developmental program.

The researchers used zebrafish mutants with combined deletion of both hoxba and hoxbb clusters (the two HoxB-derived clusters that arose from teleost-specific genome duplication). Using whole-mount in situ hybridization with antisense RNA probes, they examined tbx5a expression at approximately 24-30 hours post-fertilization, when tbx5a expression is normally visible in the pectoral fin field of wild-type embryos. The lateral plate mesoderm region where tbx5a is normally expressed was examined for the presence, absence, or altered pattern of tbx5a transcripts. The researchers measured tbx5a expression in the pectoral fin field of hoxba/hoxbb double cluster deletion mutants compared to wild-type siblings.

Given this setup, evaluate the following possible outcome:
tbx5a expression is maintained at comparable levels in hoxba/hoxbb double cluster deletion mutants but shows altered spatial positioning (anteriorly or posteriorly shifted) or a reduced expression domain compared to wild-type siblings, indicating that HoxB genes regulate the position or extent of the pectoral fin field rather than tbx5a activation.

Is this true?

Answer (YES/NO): NO